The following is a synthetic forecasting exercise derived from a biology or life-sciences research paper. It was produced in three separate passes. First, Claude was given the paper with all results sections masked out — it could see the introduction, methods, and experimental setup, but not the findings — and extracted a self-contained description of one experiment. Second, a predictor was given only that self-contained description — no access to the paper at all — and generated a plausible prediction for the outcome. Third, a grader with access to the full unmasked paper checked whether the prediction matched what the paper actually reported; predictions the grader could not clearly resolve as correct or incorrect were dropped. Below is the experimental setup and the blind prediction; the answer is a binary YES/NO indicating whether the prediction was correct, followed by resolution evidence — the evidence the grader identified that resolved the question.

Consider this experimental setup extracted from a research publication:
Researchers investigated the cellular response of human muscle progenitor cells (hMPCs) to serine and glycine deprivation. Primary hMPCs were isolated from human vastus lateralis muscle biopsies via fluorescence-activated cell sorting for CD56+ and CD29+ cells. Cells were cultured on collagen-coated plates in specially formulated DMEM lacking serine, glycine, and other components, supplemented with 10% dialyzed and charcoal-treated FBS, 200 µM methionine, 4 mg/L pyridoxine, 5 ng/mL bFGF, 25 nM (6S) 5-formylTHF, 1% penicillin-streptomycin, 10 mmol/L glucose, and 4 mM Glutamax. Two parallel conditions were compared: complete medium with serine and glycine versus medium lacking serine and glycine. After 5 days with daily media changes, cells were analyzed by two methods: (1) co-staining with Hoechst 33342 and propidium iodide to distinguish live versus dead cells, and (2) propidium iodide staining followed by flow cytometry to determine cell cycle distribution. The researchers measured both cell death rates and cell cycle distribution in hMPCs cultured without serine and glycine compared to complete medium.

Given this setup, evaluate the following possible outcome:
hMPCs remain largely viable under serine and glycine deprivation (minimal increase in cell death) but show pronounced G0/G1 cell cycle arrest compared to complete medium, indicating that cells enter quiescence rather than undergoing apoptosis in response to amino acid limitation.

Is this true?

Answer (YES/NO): YES